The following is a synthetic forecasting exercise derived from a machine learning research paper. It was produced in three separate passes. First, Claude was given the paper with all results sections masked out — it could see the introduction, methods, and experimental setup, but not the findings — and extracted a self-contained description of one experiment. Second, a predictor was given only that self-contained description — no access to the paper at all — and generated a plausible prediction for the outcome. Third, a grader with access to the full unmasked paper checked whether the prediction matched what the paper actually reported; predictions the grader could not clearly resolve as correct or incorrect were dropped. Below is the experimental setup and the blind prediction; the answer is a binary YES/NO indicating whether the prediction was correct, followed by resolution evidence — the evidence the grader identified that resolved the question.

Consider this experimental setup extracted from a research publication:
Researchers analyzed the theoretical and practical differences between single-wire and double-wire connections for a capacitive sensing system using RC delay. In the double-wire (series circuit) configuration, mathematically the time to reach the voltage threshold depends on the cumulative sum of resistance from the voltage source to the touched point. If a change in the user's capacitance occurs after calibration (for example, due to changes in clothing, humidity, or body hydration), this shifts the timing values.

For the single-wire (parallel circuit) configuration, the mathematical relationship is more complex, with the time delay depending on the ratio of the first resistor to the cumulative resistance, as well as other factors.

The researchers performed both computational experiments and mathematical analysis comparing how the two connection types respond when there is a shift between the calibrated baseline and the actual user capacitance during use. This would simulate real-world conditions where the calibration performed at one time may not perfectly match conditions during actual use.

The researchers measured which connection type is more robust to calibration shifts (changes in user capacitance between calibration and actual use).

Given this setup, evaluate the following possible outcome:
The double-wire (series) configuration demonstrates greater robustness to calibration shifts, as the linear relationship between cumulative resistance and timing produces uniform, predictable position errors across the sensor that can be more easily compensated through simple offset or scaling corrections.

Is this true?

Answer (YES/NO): NO